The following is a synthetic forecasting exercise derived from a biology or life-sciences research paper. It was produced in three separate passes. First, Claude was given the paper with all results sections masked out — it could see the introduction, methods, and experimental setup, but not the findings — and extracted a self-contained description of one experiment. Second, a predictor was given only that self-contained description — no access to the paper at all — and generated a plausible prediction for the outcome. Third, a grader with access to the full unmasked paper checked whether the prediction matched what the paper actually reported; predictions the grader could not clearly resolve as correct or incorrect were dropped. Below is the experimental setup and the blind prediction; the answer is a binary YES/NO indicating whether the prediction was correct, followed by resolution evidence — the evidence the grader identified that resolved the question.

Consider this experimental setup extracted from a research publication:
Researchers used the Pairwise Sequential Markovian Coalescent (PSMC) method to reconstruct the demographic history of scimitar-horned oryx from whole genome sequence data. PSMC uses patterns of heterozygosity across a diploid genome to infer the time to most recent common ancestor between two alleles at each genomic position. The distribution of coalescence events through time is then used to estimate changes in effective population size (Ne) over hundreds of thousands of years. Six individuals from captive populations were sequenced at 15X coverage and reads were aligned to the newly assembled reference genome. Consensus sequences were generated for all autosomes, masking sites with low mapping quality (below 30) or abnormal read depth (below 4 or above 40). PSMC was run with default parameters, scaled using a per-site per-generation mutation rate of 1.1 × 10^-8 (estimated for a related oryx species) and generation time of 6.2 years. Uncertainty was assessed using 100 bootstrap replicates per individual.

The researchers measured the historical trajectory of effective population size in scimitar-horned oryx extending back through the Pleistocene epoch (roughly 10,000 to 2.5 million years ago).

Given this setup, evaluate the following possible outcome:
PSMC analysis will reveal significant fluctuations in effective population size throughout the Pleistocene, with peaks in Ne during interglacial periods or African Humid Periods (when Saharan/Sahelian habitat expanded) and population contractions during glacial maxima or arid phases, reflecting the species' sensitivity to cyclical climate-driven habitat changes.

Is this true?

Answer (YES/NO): YES